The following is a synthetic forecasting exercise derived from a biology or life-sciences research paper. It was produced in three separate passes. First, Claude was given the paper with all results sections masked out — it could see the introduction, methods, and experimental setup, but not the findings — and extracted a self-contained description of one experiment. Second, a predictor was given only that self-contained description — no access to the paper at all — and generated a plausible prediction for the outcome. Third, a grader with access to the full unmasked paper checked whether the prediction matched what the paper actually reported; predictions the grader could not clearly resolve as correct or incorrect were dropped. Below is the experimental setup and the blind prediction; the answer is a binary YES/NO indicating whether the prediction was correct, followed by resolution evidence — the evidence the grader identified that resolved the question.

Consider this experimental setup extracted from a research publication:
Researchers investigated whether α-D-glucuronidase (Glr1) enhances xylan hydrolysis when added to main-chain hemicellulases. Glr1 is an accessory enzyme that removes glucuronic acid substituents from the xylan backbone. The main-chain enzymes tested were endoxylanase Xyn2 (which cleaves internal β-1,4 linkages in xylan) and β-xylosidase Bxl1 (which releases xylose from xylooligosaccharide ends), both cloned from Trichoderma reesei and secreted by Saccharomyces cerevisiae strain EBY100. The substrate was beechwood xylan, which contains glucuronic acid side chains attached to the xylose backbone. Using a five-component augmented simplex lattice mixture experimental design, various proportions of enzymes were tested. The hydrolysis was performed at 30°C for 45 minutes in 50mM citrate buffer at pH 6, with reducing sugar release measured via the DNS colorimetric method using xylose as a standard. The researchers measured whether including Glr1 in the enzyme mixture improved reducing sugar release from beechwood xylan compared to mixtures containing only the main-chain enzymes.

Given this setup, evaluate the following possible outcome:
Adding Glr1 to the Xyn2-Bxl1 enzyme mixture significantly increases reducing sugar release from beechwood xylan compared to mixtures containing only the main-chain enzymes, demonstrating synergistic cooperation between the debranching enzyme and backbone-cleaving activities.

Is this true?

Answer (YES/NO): NO